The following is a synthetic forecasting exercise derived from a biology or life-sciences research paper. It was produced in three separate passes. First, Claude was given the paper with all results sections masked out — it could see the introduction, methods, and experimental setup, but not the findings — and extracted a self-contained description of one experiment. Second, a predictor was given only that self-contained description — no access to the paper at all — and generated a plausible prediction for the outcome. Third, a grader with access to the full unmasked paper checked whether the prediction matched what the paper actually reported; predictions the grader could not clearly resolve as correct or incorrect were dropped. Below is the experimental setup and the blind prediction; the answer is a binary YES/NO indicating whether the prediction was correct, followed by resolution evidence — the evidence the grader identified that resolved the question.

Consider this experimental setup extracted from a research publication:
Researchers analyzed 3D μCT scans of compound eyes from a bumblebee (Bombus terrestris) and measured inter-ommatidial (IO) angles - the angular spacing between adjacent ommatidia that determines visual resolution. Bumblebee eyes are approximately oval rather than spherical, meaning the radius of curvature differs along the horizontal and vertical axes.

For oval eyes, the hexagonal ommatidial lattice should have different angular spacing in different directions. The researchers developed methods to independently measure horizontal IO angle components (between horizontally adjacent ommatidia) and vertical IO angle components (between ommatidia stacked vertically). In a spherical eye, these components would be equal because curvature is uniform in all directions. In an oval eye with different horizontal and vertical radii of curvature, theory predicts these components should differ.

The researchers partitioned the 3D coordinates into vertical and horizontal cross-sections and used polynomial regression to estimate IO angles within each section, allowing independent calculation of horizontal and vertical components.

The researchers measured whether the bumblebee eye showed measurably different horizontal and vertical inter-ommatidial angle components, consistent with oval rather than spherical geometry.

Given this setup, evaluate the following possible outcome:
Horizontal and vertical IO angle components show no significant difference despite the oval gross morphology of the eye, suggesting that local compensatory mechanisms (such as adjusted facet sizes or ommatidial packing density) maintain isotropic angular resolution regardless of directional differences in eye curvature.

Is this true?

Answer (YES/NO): NO